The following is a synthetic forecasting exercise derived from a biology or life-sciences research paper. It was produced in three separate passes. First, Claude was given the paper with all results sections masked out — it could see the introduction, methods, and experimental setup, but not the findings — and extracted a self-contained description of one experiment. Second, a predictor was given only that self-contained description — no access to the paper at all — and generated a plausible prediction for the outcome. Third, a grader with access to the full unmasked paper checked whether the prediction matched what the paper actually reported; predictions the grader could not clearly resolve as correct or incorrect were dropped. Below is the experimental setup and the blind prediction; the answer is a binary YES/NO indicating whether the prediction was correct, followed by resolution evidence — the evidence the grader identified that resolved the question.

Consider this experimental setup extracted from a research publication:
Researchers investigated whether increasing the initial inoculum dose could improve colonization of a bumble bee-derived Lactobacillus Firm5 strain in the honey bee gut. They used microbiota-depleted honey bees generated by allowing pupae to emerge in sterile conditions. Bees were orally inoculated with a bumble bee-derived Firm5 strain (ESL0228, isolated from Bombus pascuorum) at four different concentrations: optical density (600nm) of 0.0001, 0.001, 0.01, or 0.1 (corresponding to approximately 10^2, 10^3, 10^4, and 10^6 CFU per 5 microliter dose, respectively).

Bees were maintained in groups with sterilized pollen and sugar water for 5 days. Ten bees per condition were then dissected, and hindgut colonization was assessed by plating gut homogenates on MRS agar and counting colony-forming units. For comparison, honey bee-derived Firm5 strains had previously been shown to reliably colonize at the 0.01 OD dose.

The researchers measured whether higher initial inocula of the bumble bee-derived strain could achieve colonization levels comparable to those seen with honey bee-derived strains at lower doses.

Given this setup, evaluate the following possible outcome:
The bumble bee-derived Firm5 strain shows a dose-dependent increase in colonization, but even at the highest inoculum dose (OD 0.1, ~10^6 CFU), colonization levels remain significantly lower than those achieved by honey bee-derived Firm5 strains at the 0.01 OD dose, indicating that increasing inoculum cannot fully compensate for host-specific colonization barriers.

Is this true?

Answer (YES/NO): NO